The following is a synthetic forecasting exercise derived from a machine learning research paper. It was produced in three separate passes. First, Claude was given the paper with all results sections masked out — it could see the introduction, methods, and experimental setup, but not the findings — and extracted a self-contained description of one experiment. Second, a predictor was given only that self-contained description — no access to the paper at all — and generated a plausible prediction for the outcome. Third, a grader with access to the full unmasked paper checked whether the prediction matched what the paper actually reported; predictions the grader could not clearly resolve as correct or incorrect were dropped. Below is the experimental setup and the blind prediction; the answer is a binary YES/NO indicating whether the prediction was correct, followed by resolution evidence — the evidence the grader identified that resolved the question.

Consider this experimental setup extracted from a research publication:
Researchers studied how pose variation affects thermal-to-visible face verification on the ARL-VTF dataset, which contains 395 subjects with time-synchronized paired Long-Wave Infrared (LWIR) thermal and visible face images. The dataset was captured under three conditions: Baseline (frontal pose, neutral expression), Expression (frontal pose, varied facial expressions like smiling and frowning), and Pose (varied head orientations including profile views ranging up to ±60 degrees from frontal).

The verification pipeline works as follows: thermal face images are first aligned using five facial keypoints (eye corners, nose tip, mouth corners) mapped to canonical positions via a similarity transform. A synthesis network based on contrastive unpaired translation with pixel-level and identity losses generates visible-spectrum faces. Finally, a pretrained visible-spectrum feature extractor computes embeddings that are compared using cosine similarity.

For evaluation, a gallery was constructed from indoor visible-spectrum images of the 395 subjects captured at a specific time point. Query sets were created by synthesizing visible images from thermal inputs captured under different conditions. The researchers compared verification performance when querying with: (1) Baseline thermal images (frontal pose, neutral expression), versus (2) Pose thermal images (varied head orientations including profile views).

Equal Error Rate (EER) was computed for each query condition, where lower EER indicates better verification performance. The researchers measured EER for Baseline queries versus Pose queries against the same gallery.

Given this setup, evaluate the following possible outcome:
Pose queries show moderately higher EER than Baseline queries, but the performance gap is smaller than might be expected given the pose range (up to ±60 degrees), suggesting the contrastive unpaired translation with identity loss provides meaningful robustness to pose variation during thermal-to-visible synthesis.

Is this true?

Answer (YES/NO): NO